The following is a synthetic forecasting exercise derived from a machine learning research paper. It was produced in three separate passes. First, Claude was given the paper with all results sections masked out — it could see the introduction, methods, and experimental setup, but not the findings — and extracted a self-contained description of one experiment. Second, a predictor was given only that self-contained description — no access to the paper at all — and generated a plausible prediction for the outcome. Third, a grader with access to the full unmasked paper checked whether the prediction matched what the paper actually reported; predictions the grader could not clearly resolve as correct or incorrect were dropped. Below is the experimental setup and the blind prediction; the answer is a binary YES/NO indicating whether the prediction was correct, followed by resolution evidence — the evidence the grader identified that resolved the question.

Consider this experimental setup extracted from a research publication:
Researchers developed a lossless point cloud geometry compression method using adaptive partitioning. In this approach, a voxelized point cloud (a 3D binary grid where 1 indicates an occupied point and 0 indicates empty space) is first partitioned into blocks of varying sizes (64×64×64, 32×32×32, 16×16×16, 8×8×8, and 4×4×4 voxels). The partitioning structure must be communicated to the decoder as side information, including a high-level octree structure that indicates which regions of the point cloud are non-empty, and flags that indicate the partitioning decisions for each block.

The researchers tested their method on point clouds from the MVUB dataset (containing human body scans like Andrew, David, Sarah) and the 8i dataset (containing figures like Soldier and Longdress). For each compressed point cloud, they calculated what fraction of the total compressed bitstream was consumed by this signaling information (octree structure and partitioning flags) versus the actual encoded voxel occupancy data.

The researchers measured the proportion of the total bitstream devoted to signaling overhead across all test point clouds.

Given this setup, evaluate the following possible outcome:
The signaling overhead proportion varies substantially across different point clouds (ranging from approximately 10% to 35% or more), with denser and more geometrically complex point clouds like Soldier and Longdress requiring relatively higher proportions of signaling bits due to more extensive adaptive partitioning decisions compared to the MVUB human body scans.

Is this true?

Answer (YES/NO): NO